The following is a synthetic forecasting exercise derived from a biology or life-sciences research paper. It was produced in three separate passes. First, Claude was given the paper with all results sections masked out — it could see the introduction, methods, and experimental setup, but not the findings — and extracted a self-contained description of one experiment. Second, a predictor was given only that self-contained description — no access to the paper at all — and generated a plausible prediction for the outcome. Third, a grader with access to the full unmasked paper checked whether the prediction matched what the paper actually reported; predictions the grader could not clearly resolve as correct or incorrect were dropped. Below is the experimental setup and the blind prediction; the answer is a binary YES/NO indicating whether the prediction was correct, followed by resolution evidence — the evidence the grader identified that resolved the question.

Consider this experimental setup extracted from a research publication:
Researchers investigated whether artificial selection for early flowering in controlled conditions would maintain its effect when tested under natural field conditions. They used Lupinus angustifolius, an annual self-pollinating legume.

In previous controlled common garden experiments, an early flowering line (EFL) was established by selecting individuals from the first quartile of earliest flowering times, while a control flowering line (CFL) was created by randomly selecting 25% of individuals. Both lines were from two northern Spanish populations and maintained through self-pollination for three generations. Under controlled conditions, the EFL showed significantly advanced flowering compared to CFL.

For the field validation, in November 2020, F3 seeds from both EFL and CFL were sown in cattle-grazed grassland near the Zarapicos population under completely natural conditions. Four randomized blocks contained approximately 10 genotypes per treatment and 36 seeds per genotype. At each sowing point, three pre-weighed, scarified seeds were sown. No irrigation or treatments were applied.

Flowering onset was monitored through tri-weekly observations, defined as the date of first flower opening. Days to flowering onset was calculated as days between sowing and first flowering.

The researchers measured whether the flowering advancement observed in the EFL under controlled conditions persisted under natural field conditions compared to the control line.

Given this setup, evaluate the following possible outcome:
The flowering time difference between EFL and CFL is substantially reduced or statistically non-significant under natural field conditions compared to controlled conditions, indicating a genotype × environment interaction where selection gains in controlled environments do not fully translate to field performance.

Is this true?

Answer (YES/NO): YES